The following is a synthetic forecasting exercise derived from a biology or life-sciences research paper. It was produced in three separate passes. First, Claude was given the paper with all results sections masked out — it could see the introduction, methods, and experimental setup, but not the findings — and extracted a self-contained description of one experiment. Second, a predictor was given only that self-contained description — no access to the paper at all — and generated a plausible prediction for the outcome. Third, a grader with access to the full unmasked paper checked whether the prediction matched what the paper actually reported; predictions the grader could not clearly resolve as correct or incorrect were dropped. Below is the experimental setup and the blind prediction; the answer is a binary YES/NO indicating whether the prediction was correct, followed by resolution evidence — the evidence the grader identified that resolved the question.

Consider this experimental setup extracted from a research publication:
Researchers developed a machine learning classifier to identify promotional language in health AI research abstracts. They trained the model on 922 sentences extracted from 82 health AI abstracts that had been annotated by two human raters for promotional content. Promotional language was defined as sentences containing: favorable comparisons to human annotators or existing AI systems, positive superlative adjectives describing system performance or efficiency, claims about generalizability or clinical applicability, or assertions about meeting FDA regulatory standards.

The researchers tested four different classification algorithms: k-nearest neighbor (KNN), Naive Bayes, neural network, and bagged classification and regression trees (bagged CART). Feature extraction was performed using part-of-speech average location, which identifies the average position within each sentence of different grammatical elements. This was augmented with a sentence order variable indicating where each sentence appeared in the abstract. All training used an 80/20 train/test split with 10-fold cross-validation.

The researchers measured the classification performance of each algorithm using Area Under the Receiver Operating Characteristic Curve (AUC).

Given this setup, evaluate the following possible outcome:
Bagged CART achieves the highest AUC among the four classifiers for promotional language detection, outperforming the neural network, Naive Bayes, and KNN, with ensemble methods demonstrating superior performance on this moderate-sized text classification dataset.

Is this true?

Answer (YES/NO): YES